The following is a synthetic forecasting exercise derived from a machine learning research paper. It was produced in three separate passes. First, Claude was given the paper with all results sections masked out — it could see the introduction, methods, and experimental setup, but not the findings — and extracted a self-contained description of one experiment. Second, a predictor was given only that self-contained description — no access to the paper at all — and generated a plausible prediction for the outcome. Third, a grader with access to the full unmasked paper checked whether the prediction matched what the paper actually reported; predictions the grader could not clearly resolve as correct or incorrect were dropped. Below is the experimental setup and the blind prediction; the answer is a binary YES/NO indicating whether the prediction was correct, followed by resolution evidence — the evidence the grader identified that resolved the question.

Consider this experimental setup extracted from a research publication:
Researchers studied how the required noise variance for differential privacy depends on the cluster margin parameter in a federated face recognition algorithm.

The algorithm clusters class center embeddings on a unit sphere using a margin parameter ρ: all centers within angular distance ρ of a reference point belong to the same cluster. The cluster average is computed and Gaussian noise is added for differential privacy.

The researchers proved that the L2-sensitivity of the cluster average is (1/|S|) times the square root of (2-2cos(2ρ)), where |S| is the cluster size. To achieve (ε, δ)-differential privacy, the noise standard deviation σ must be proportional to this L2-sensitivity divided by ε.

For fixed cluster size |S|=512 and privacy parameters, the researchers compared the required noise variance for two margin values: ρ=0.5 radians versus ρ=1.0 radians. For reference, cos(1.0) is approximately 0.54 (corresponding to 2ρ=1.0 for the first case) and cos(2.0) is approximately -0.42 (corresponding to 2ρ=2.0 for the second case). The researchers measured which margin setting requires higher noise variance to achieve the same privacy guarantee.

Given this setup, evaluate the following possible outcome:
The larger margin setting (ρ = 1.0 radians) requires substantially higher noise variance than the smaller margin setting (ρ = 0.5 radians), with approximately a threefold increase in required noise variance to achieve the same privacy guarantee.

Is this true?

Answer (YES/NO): YES